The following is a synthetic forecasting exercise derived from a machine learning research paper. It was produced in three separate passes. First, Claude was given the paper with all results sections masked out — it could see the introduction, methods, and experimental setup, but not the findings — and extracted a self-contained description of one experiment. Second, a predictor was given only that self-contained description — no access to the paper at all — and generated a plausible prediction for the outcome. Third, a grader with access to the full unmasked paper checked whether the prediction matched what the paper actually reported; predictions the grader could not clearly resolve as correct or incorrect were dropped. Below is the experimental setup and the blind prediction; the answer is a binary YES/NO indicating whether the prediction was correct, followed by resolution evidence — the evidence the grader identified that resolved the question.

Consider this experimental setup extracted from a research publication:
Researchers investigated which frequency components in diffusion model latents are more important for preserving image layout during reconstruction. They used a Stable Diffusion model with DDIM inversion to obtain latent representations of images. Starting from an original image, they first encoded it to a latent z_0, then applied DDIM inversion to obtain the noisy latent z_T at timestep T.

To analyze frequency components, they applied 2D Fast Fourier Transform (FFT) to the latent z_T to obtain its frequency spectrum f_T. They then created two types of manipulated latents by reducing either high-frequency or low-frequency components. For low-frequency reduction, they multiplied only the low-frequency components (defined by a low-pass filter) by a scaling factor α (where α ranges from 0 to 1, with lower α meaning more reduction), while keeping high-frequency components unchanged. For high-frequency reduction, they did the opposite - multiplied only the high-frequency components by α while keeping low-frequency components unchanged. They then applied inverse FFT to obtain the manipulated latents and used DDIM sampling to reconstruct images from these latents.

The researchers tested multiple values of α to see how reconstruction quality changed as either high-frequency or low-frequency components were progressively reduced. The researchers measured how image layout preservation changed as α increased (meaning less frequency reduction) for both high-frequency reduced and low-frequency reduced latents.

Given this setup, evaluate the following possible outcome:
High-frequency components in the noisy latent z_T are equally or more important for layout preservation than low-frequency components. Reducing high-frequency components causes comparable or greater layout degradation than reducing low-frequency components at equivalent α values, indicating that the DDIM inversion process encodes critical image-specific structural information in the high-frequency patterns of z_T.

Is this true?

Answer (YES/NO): YES